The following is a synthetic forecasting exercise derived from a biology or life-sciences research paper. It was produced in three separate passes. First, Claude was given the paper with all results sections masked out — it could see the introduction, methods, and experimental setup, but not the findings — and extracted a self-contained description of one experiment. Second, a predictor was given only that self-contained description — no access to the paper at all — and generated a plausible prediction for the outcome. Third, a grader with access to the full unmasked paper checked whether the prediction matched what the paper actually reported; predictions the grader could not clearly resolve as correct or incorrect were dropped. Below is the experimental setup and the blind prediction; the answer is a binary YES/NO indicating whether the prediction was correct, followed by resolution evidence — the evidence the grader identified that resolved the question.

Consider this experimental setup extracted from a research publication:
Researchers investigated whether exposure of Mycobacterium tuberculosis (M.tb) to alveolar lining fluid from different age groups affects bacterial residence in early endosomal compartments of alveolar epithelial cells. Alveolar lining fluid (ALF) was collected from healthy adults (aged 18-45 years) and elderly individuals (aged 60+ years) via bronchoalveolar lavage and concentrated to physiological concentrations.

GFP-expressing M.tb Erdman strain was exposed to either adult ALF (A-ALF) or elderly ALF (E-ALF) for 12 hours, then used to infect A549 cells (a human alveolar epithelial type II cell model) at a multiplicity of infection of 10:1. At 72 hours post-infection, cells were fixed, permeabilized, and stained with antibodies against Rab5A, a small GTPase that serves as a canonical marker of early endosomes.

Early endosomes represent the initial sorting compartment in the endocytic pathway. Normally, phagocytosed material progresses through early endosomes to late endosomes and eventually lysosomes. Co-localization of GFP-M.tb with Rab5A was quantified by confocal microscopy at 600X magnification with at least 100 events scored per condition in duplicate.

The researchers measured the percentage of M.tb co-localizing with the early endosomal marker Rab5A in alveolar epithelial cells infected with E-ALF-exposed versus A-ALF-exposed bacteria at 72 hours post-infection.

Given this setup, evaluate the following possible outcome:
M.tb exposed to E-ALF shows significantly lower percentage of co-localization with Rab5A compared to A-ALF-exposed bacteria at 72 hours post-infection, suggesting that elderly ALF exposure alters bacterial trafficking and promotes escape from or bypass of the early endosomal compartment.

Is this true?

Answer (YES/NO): NO